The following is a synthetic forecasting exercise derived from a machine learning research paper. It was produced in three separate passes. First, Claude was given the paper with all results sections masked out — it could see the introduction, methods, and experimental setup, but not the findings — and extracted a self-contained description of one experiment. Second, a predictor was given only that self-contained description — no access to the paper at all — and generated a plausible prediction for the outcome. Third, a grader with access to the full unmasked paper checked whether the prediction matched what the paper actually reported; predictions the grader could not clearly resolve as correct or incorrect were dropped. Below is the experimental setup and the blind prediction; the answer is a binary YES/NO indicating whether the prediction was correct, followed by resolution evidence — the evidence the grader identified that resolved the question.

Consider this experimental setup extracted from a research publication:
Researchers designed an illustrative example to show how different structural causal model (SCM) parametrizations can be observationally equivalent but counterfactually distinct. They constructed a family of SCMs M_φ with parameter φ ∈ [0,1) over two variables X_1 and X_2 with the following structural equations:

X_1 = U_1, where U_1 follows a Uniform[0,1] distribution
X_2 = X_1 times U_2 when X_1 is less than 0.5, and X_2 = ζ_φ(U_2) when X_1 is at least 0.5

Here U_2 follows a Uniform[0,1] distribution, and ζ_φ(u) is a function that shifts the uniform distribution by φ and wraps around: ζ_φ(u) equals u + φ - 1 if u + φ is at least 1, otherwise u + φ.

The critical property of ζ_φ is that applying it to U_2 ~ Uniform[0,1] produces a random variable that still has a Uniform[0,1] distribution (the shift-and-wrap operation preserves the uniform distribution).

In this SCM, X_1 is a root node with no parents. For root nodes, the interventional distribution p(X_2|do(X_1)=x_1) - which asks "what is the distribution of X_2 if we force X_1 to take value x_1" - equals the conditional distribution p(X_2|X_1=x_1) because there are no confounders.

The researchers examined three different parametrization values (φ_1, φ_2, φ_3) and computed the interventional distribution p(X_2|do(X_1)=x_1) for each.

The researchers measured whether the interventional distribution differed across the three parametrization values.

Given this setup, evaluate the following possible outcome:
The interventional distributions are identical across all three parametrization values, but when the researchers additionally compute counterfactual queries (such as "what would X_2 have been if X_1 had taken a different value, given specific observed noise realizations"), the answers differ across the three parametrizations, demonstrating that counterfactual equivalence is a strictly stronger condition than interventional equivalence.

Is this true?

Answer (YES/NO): YES